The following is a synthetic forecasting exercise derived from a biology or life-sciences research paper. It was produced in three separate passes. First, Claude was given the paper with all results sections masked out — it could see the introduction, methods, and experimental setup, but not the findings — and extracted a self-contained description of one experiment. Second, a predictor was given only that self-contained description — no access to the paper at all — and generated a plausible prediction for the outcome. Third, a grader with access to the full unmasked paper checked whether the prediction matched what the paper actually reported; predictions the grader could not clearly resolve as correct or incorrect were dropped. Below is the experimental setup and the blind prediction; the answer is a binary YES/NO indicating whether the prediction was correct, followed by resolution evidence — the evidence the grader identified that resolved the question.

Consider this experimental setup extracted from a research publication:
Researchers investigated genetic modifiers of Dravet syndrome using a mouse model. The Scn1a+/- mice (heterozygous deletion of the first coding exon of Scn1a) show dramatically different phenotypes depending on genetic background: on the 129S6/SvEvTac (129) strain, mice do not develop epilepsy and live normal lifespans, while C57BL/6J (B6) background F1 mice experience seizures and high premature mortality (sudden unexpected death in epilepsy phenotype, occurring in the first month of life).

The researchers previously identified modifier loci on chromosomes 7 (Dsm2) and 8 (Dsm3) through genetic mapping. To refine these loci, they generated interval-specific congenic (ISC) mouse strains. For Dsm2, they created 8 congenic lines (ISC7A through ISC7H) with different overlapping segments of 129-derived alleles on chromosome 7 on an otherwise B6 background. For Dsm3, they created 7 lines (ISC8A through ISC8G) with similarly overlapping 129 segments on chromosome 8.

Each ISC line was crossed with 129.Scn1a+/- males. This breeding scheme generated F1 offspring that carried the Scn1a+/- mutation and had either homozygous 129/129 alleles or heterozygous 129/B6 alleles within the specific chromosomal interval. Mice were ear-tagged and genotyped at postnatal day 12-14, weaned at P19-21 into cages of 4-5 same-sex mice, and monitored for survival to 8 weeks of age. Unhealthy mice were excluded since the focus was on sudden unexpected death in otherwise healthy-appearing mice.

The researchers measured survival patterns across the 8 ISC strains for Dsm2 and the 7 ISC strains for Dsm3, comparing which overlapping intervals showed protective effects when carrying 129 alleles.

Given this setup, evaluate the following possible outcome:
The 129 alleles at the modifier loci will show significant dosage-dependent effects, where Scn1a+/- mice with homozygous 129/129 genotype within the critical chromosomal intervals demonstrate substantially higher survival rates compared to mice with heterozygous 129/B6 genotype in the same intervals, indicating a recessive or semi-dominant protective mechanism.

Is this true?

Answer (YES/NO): NO